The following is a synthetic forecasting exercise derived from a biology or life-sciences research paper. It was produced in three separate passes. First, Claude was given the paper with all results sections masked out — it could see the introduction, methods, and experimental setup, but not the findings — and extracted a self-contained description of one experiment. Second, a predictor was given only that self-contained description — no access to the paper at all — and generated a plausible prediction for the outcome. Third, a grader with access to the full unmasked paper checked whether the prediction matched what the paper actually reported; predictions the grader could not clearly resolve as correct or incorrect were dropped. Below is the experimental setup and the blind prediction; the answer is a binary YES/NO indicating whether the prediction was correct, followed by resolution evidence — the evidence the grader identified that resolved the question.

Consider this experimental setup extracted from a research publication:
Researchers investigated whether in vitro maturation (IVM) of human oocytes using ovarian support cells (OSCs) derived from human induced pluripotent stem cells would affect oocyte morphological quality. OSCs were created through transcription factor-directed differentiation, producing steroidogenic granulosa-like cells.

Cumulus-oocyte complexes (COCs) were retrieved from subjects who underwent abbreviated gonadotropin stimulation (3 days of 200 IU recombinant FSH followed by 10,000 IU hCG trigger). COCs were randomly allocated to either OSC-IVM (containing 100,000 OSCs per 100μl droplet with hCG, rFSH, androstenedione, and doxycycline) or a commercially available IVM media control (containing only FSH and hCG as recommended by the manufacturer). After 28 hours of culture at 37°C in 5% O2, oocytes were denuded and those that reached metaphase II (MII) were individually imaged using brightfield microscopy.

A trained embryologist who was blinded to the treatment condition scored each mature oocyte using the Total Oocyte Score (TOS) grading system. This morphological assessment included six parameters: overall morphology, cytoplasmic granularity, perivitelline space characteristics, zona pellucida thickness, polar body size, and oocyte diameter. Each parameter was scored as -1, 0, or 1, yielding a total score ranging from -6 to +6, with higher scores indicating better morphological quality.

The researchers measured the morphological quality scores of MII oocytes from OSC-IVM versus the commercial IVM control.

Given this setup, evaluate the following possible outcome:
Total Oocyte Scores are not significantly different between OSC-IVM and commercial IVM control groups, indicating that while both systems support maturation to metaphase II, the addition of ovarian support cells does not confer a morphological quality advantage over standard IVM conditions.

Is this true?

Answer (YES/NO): YES